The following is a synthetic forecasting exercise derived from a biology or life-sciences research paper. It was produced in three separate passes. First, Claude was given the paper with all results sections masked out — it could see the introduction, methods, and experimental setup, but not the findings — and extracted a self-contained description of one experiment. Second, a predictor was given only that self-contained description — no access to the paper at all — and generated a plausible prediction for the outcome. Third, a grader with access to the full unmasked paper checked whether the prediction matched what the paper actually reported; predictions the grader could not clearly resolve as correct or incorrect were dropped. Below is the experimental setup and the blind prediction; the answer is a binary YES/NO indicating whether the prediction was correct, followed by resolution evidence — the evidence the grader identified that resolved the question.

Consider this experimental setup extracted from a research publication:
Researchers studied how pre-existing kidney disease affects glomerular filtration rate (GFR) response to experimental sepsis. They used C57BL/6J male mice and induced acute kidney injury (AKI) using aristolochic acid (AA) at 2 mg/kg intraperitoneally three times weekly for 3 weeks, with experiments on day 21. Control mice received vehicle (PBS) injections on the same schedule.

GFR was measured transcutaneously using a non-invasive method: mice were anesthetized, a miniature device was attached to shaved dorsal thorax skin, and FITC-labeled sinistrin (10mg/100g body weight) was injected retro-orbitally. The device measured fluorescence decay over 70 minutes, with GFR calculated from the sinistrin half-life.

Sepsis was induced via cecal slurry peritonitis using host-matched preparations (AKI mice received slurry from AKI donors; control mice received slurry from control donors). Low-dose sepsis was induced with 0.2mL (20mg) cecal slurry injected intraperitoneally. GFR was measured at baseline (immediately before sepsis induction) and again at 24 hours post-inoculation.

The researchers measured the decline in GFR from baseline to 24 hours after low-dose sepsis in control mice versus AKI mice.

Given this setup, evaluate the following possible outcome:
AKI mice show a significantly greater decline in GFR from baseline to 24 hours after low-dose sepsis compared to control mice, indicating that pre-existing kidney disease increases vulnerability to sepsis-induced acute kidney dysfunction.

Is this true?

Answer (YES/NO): NO